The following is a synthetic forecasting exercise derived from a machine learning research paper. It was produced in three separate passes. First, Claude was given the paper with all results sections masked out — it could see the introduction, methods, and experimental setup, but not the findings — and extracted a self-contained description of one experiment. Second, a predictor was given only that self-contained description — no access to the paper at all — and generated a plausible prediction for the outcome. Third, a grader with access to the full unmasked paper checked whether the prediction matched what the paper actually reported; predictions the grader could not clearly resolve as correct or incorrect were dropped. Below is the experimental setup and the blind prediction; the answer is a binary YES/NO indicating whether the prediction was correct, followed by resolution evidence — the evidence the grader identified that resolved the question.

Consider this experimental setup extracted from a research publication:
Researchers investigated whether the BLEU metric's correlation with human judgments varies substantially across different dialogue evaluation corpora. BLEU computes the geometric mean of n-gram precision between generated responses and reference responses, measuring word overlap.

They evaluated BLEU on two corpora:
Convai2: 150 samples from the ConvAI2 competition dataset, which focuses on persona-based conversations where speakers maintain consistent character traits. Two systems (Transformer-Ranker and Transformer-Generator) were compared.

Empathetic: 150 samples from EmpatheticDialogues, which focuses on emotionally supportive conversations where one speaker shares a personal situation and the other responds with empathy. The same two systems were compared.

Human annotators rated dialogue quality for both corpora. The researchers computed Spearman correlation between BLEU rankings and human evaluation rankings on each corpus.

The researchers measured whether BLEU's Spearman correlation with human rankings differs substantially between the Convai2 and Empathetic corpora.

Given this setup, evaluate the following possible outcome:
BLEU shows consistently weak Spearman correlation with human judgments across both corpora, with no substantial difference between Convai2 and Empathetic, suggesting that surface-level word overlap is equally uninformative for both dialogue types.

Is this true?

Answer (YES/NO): NO